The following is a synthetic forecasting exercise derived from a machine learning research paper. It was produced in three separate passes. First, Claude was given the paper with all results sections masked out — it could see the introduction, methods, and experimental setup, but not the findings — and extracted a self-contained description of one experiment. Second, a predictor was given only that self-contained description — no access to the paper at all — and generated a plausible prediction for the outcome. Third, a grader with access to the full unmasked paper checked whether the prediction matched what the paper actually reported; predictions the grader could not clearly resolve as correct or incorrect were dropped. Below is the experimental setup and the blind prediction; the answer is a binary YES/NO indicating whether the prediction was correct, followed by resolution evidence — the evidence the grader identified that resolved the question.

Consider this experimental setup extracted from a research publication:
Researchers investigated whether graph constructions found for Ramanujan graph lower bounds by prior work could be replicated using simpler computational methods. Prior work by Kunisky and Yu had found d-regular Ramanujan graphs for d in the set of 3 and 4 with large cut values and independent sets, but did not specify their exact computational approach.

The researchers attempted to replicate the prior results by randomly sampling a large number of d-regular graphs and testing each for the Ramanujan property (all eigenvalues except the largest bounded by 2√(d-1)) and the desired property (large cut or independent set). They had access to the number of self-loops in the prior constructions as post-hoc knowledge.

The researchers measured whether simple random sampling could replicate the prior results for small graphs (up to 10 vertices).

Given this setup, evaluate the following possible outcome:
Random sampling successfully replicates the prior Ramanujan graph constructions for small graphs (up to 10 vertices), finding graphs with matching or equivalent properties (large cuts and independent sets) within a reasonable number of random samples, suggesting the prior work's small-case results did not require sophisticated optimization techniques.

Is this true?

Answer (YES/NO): YES